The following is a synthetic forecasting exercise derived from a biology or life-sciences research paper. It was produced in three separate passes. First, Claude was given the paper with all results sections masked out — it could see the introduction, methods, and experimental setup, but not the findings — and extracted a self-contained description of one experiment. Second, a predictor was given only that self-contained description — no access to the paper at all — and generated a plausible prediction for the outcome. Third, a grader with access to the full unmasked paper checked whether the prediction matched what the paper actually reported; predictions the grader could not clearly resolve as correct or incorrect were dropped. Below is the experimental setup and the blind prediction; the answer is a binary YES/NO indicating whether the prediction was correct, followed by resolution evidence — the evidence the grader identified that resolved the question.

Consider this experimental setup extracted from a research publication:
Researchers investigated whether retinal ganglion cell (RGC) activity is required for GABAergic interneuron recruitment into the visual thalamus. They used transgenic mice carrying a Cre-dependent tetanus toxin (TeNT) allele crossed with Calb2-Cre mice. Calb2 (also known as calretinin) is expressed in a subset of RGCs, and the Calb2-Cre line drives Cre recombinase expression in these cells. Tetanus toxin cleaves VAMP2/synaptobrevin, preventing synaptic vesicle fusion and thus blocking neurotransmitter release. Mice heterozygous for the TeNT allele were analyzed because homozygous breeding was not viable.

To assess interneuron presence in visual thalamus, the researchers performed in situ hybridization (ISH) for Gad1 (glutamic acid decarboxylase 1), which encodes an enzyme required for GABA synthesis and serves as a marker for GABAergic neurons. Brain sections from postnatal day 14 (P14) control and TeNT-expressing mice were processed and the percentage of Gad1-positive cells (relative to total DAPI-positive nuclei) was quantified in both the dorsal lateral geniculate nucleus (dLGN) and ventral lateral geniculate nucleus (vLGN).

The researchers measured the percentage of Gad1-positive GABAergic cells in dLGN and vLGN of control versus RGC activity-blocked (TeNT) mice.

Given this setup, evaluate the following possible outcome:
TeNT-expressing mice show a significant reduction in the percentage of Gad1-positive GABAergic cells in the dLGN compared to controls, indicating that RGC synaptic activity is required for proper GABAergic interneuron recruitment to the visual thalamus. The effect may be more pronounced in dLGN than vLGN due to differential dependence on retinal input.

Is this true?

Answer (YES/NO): NO